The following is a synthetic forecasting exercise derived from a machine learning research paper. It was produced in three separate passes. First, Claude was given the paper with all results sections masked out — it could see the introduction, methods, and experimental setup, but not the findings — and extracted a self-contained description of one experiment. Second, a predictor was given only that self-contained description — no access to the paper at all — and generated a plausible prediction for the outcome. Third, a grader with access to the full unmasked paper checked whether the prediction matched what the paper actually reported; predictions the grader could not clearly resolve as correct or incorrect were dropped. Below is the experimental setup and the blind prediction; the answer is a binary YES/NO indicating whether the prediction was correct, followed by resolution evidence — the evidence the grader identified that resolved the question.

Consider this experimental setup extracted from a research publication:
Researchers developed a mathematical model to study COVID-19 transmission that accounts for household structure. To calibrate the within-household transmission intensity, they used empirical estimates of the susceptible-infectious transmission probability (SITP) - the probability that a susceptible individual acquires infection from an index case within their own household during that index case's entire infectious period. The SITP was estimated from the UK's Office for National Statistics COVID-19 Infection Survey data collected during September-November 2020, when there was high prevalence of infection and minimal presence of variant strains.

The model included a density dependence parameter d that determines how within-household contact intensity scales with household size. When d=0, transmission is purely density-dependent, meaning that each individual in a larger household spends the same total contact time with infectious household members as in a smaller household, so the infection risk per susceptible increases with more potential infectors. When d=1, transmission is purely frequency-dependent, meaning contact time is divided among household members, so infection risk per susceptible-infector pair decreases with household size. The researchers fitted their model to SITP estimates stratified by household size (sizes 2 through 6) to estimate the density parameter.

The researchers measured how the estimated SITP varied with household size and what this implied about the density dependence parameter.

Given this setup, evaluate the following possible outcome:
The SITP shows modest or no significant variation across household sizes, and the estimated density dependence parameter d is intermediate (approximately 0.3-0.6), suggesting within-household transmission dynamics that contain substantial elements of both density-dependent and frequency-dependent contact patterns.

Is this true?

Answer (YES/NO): NO